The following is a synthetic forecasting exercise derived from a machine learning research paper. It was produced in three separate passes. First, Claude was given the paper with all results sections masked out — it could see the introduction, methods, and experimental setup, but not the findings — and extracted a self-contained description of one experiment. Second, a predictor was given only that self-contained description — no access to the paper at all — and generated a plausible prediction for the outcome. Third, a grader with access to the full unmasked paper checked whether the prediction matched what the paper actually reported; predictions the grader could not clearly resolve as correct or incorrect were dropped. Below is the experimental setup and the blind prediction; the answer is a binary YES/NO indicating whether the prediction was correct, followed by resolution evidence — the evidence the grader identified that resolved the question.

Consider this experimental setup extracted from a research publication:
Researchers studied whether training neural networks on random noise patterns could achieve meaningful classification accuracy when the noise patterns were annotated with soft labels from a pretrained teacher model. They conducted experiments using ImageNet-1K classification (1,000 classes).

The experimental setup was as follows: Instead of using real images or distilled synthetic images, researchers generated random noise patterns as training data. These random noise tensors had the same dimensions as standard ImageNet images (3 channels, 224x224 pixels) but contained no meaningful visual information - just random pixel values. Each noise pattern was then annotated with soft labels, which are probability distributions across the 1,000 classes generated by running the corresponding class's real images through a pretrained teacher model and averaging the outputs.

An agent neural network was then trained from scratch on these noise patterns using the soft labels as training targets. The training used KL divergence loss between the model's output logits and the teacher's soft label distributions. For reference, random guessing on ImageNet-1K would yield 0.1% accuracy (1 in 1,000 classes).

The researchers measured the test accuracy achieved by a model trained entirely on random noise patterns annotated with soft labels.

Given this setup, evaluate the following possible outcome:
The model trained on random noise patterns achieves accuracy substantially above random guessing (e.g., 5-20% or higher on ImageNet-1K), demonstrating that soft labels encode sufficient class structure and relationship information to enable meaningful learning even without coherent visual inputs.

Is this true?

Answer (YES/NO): YES